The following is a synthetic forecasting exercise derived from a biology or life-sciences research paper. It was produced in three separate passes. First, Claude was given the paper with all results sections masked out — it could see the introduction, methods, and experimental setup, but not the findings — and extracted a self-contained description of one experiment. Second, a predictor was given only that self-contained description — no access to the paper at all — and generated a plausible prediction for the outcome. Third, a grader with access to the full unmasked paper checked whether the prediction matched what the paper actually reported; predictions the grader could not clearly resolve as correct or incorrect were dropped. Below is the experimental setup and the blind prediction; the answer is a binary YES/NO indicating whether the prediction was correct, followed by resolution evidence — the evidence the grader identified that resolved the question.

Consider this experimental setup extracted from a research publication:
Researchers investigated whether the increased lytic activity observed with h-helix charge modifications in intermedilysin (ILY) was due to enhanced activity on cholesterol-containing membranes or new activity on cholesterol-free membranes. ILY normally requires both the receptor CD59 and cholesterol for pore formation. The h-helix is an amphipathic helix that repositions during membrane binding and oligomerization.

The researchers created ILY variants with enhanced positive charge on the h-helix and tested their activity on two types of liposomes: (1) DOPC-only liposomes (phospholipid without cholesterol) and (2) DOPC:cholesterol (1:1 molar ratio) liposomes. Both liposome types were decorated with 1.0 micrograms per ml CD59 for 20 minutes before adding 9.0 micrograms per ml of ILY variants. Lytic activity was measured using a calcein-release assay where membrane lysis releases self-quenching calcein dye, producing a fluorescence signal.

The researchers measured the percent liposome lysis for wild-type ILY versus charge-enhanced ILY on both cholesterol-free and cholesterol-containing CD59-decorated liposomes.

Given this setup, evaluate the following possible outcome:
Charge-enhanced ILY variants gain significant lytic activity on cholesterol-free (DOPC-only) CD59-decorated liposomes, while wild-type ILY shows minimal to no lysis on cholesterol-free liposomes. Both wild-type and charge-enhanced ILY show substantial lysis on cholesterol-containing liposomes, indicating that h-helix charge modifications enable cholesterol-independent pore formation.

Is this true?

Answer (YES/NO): YES